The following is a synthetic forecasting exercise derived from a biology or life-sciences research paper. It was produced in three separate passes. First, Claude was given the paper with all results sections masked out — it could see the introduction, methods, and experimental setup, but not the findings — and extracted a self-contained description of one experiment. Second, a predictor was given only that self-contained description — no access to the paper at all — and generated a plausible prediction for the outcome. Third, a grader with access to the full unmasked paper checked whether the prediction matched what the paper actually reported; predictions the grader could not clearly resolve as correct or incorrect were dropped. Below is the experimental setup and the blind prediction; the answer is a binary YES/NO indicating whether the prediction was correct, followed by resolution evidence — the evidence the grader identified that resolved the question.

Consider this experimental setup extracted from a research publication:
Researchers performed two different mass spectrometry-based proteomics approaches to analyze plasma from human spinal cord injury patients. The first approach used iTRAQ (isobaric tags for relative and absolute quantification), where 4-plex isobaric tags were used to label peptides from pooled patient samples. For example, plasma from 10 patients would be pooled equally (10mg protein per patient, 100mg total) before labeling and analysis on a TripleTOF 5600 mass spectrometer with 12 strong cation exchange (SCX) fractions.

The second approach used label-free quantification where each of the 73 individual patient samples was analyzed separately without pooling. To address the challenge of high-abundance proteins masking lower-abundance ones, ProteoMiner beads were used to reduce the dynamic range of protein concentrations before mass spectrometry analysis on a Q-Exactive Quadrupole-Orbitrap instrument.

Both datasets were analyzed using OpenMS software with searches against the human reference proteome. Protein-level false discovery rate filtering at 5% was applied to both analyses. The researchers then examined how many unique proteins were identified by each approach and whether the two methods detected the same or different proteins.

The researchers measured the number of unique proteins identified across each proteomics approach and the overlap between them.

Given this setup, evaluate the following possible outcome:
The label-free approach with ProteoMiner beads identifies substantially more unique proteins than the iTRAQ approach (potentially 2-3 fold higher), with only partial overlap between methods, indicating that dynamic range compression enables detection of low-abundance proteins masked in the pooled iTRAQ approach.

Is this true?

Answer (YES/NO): NO